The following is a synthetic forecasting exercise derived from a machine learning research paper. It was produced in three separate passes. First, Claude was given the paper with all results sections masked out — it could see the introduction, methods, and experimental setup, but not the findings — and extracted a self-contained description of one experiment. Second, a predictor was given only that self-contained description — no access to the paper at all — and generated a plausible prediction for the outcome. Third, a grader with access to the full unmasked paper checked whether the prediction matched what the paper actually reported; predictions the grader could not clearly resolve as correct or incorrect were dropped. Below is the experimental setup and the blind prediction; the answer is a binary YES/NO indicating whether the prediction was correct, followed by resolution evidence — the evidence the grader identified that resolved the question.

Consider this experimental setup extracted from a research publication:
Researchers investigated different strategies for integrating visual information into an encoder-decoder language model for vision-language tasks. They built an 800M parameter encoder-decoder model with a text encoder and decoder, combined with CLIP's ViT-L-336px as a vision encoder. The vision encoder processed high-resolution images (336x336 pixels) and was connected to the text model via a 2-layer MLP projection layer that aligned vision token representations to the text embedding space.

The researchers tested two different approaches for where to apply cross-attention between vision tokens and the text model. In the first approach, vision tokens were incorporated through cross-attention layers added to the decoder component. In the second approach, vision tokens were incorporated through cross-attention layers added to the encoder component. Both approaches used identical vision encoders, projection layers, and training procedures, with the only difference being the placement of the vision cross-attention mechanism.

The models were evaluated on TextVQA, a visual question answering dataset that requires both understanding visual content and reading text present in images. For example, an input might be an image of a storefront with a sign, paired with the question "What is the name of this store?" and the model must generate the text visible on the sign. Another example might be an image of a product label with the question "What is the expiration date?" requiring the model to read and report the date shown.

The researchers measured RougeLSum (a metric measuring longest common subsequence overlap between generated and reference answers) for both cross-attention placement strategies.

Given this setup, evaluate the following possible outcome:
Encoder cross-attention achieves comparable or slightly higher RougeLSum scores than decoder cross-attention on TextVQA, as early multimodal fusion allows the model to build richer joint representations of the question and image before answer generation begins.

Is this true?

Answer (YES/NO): YES